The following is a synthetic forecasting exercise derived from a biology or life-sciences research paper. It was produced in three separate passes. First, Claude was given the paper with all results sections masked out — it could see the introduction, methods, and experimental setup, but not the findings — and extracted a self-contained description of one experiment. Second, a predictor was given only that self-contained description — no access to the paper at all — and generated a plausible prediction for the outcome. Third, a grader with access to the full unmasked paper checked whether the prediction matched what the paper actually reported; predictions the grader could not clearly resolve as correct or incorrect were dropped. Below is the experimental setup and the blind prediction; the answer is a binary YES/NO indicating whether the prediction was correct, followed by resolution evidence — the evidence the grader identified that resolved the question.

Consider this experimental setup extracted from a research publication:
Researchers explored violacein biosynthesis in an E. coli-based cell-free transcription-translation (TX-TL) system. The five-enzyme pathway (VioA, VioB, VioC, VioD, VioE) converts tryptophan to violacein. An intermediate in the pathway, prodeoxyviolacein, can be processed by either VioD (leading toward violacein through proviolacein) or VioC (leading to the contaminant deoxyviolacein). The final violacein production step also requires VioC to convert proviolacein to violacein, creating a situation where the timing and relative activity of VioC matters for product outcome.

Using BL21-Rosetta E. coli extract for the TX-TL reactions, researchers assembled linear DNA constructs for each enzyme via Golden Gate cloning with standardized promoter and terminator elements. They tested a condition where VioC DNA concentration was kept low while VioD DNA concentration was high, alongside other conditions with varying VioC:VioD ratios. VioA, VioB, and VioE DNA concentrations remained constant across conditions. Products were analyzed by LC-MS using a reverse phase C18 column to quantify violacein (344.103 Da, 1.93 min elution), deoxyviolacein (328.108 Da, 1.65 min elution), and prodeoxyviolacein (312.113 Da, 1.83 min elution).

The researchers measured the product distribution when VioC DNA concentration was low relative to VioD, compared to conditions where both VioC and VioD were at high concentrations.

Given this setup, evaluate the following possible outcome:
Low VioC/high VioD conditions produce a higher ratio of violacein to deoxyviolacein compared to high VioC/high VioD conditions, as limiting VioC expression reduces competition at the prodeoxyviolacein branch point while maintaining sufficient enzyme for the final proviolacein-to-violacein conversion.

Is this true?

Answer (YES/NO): NO